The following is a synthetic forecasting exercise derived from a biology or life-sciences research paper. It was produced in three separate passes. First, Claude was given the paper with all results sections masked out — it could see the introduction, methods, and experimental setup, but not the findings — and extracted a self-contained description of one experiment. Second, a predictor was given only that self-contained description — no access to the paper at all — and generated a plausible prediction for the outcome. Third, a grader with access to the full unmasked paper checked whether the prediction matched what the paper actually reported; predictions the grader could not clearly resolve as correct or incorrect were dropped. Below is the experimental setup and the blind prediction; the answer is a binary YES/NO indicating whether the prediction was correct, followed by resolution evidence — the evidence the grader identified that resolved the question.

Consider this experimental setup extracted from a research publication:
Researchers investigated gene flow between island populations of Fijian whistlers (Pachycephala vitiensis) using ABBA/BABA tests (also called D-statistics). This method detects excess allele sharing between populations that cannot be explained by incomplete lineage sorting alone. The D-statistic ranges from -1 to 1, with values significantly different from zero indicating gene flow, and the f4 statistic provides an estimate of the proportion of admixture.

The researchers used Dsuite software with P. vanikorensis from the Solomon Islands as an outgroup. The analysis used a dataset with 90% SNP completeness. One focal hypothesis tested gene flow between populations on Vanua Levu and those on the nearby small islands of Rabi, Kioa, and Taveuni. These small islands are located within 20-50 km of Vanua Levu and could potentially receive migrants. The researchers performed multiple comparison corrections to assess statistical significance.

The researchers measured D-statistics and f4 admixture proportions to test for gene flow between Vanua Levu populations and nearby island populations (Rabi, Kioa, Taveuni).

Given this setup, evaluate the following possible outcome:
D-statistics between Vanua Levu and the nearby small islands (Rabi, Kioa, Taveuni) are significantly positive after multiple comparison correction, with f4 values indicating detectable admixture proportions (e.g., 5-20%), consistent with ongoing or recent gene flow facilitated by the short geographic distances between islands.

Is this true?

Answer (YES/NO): NO